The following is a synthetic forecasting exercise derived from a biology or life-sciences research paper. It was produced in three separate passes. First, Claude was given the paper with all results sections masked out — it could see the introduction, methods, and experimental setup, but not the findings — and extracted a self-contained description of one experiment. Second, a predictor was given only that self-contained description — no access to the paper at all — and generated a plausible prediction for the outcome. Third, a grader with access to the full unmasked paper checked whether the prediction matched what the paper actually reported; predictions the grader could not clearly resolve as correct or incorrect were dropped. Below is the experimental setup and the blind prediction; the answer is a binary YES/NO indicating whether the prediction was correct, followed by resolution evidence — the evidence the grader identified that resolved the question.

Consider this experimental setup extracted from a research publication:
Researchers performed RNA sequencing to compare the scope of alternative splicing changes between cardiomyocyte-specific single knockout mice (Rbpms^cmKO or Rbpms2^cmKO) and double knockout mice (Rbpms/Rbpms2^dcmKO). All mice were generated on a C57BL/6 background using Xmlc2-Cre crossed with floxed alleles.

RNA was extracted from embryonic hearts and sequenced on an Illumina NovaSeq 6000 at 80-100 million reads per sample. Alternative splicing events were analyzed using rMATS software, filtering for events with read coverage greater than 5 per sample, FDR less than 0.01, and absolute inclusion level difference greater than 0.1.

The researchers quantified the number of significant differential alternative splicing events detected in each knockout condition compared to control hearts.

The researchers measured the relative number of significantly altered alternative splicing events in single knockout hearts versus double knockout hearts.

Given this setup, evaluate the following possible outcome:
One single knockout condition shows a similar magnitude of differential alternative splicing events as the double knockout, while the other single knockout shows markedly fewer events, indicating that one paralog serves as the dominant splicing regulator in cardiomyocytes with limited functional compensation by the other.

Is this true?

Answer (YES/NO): NO